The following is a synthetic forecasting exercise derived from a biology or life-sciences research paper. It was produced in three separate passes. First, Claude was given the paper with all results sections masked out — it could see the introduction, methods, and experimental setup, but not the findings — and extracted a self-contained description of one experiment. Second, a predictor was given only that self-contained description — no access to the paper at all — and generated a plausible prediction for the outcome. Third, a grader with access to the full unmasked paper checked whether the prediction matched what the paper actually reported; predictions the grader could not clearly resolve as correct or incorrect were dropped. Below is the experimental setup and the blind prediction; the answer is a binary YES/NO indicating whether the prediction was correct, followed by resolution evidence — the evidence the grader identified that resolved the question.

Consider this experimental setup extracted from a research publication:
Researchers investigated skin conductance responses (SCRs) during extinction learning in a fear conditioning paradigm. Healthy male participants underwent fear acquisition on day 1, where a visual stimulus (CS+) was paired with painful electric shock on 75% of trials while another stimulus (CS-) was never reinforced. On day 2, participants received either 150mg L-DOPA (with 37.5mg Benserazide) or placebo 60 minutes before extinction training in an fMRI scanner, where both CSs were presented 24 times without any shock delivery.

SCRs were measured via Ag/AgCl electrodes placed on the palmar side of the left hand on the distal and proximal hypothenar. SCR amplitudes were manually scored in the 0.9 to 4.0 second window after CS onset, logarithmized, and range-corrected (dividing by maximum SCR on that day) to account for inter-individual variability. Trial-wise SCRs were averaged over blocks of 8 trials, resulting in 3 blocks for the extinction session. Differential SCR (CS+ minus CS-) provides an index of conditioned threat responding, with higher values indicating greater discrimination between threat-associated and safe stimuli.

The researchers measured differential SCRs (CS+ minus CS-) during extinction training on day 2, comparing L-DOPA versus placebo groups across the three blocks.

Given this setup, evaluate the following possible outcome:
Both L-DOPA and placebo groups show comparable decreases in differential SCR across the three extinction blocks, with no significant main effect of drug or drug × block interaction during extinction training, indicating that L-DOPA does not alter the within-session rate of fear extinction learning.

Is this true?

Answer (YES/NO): YES